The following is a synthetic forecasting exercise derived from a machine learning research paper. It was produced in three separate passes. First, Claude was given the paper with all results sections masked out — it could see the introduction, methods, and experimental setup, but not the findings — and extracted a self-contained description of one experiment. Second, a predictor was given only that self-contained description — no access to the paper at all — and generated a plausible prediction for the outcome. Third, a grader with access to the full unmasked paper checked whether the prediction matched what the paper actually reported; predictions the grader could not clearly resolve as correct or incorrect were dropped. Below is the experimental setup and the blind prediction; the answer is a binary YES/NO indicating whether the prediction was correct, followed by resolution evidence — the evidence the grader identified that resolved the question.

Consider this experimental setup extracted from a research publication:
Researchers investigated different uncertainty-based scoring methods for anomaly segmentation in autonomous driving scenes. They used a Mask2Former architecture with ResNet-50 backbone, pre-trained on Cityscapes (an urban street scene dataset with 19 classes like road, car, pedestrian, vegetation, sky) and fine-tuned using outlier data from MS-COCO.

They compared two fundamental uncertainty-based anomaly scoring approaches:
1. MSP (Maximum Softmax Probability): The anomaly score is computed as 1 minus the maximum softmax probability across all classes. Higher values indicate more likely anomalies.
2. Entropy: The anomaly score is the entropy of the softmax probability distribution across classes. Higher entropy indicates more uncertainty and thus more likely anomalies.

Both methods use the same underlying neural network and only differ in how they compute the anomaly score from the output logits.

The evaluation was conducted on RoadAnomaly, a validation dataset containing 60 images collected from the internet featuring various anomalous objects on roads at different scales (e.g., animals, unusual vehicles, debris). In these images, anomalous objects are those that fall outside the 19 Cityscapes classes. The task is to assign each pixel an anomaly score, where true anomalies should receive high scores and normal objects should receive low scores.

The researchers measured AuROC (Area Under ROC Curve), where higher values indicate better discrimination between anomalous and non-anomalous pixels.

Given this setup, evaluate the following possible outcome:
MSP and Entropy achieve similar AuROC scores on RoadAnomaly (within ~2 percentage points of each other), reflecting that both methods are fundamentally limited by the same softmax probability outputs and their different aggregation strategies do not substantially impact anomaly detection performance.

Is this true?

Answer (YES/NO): NO